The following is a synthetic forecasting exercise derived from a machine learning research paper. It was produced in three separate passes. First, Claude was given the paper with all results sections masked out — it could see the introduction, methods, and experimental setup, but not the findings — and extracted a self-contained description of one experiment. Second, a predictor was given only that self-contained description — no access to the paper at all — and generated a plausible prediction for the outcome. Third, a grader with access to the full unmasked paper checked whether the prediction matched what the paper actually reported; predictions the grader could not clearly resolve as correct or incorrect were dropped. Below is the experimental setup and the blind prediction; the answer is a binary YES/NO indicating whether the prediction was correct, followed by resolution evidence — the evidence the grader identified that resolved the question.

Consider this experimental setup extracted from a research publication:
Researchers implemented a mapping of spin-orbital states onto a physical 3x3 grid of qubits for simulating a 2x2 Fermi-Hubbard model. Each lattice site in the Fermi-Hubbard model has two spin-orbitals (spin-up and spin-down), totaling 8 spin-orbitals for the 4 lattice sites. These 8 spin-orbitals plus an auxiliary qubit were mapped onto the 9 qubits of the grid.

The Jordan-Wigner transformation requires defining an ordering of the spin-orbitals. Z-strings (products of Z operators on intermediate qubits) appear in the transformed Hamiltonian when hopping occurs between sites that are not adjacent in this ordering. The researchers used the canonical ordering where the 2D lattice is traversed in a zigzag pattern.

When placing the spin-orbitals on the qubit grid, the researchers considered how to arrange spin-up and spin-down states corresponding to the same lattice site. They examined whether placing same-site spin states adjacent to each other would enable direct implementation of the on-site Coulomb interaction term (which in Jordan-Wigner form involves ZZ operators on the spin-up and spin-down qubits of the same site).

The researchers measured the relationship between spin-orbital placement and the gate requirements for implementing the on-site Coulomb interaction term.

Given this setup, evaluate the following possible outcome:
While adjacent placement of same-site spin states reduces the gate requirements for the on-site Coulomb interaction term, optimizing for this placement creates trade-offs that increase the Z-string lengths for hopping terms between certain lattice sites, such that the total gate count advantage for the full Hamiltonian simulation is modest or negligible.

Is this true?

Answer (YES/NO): NO